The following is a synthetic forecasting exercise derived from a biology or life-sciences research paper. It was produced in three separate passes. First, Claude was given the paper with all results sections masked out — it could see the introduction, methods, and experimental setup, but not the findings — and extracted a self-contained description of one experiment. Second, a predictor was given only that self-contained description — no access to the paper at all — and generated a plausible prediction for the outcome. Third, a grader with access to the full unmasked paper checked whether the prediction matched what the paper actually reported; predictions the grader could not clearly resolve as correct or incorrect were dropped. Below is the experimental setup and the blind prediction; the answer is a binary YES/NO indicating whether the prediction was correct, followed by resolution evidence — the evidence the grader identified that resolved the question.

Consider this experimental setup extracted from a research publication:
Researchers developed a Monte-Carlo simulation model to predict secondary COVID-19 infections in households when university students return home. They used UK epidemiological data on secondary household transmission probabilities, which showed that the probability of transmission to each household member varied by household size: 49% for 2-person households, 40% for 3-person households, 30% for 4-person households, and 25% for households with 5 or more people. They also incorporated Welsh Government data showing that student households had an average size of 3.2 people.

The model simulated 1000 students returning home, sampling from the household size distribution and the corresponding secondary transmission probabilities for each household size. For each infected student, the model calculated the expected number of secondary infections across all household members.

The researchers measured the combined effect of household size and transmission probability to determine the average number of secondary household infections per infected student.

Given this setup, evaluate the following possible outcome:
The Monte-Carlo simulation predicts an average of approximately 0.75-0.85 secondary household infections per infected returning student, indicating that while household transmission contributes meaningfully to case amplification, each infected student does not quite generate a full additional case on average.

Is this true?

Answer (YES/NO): NO